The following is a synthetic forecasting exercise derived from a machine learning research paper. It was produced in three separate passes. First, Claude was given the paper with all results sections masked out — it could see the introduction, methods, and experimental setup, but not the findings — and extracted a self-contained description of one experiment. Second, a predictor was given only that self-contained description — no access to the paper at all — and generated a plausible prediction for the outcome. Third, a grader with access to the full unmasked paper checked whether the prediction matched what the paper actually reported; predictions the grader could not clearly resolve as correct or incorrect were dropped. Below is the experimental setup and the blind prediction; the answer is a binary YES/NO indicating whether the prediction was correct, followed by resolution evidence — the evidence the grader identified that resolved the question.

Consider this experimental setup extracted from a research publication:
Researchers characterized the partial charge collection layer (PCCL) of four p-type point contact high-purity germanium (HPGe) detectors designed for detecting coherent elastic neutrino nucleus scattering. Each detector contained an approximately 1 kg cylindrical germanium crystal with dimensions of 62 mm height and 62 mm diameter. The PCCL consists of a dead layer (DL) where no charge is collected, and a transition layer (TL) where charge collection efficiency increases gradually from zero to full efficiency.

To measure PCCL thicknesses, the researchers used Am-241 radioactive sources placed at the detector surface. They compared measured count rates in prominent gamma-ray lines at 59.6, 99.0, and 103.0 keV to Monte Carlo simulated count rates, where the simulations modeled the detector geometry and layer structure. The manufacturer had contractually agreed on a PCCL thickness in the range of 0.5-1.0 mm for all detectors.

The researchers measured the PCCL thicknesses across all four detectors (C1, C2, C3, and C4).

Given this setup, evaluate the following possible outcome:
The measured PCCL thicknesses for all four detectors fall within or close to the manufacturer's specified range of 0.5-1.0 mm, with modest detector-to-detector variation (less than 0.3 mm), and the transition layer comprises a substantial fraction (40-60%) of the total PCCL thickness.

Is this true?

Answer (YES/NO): NO